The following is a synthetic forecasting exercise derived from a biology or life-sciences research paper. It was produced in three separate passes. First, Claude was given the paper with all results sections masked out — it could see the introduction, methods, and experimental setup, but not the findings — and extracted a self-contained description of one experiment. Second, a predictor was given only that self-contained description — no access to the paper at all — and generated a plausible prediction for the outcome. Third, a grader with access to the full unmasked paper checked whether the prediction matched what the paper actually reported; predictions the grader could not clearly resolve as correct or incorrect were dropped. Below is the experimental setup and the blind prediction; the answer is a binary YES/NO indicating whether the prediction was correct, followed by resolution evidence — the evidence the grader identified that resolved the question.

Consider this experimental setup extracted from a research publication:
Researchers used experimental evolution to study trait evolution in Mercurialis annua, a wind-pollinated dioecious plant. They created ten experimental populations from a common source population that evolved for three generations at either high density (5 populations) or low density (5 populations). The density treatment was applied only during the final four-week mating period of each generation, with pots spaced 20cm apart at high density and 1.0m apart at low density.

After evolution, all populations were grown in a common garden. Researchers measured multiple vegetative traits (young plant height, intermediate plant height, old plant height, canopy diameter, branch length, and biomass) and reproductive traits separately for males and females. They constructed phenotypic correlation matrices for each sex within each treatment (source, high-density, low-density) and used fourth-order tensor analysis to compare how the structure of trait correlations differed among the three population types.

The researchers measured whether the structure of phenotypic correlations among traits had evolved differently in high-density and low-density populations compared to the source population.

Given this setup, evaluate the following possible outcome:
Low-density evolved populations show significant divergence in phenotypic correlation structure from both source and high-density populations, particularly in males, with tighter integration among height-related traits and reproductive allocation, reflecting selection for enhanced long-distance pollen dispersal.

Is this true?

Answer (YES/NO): NO